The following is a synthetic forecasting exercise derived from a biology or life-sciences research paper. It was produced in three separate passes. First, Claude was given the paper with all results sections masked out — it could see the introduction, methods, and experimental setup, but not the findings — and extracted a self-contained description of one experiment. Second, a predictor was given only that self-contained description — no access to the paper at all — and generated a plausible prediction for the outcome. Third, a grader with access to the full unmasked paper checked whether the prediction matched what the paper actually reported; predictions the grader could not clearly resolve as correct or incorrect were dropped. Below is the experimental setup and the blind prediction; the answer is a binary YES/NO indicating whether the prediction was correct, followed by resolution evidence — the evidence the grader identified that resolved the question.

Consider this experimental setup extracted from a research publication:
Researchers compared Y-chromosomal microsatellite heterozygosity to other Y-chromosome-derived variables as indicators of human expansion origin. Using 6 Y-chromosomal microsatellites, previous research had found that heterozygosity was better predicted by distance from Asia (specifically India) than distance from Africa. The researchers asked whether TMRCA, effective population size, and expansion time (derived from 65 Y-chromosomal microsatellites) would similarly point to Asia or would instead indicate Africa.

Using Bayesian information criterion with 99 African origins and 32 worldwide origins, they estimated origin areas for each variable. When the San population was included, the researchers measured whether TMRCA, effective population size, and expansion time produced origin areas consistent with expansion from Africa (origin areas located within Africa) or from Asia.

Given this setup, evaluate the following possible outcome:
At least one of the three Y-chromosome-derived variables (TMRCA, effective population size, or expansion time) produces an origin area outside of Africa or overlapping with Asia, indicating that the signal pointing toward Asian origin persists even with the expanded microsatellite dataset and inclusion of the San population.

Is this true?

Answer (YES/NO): NO